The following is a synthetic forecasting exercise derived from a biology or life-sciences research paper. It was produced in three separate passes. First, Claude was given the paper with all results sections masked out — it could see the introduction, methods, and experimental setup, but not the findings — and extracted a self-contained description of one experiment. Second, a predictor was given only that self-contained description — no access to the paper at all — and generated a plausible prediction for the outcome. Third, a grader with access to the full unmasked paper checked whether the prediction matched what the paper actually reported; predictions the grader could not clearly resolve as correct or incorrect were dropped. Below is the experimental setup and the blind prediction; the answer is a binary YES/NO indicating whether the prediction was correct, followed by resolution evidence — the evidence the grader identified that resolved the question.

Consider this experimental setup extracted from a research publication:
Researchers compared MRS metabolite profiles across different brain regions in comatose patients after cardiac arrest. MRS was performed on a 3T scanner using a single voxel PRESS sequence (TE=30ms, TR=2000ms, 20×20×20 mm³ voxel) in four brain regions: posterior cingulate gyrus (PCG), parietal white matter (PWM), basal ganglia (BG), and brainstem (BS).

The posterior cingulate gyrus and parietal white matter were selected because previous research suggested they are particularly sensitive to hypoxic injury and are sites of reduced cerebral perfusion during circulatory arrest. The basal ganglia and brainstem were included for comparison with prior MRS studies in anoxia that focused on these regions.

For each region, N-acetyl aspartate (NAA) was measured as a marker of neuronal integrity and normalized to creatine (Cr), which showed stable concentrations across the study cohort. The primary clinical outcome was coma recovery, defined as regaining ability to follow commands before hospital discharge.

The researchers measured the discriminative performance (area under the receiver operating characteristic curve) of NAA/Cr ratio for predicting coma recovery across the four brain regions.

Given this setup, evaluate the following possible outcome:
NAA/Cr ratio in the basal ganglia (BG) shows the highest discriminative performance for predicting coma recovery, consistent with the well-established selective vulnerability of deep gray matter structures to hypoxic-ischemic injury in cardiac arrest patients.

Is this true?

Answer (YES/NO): NO